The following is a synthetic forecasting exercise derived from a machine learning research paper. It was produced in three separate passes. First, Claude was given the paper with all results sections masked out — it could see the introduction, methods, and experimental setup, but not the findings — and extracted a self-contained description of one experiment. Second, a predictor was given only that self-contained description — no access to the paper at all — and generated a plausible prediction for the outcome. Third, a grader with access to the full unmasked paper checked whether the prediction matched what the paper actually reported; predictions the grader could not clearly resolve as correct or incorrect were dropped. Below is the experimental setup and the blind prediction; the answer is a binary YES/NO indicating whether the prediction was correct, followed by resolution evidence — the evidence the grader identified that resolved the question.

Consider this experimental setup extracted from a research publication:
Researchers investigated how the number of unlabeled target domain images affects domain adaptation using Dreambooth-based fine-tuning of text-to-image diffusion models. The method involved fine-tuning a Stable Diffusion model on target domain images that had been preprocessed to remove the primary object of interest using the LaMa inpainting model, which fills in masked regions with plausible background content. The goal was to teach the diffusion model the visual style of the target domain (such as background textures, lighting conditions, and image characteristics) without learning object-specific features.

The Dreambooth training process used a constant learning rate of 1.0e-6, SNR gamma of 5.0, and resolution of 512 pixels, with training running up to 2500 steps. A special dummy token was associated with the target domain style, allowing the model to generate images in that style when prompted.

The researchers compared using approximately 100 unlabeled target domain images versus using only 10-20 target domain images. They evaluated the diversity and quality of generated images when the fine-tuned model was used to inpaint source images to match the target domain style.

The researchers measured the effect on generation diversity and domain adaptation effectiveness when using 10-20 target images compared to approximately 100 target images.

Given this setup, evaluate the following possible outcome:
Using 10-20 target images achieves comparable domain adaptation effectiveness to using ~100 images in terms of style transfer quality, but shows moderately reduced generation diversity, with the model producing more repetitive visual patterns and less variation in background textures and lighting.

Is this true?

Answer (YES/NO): NO